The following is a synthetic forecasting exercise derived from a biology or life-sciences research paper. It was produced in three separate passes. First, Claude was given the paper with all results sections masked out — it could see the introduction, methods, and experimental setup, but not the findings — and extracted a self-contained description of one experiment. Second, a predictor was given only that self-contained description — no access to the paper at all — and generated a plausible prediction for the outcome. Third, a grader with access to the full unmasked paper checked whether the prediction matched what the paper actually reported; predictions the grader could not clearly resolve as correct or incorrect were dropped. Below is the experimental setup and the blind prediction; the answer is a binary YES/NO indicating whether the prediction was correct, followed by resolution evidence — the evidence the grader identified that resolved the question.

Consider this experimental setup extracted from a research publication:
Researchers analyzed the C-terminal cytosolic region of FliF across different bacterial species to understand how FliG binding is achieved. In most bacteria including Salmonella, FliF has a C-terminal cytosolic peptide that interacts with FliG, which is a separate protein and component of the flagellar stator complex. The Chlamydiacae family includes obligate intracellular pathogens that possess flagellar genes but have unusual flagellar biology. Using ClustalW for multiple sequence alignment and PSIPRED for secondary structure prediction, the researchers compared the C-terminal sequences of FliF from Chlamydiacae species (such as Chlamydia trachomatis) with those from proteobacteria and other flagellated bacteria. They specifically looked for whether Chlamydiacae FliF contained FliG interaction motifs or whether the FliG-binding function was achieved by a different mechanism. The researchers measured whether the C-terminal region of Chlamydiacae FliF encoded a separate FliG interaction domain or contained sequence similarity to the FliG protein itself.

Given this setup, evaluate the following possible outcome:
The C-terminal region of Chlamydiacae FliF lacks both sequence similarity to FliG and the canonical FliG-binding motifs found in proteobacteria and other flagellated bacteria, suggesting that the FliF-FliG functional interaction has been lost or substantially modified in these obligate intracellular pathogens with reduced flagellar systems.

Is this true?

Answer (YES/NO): NO